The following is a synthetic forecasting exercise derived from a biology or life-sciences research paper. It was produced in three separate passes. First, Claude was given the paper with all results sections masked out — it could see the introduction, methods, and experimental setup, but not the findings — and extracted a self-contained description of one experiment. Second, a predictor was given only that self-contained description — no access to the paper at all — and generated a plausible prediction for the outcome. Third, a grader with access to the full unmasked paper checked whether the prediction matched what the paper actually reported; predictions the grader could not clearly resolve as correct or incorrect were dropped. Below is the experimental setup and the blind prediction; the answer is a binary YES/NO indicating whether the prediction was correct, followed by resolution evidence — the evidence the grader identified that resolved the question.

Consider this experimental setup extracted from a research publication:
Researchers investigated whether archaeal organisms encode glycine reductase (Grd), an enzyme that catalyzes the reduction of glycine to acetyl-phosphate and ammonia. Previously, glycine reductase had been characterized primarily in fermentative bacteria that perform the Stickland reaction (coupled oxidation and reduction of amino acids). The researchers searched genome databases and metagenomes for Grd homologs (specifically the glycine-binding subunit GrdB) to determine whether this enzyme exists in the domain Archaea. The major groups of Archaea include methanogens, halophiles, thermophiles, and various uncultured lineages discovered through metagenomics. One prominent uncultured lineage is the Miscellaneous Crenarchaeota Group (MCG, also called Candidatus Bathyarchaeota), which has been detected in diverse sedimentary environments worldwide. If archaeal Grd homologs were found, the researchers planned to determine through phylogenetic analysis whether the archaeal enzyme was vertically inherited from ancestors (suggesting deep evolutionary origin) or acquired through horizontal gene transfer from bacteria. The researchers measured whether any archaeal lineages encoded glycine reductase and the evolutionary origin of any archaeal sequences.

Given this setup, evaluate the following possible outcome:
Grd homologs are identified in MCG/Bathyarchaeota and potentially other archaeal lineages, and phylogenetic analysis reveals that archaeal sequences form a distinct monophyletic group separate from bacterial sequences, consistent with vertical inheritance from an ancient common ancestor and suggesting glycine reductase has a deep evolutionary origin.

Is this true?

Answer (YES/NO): NO